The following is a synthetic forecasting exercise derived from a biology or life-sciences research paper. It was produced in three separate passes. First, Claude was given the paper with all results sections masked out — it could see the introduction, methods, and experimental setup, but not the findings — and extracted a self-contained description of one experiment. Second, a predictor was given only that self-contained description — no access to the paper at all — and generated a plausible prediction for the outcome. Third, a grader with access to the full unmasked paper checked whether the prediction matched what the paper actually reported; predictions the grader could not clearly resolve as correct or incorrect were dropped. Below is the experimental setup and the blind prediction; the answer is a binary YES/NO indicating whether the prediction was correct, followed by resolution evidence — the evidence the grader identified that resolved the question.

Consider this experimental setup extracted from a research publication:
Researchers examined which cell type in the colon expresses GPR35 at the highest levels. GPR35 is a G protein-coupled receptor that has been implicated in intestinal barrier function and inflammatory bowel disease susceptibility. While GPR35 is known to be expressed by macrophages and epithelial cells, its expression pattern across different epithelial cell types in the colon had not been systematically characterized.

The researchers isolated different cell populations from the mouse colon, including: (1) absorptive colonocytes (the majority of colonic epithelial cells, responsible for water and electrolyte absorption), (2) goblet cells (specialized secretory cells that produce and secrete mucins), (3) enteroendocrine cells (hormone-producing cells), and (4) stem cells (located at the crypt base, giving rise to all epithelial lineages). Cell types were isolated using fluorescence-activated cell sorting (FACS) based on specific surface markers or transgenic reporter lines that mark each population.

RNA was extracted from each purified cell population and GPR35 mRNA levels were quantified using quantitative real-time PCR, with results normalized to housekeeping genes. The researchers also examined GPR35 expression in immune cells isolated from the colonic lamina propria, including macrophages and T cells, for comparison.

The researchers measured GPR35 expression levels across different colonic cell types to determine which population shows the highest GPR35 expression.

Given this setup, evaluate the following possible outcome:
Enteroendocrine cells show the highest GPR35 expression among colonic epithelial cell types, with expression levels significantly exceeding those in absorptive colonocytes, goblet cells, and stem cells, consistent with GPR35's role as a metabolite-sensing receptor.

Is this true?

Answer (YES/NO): NO